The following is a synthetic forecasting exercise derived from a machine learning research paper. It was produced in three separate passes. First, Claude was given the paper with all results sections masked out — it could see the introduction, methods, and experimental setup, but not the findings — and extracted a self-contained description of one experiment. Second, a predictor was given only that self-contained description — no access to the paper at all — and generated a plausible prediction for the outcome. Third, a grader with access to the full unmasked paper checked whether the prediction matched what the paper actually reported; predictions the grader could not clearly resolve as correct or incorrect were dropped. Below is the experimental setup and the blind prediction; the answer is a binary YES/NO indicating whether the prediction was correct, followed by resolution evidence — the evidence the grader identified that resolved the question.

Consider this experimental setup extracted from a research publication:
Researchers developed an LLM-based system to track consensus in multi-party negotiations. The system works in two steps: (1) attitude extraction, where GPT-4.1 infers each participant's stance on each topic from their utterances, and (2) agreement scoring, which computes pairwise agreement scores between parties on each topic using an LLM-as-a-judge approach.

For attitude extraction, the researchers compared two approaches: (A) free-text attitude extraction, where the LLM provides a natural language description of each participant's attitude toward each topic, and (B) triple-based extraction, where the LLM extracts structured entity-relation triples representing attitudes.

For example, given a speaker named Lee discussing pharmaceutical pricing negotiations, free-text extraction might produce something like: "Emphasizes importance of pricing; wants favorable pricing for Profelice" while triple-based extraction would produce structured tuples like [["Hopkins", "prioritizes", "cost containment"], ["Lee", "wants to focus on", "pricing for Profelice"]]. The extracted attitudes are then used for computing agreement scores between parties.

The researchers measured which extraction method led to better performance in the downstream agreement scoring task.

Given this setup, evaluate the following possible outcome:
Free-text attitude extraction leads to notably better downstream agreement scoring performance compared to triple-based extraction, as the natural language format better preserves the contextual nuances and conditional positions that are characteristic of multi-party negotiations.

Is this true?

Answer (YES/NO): YES